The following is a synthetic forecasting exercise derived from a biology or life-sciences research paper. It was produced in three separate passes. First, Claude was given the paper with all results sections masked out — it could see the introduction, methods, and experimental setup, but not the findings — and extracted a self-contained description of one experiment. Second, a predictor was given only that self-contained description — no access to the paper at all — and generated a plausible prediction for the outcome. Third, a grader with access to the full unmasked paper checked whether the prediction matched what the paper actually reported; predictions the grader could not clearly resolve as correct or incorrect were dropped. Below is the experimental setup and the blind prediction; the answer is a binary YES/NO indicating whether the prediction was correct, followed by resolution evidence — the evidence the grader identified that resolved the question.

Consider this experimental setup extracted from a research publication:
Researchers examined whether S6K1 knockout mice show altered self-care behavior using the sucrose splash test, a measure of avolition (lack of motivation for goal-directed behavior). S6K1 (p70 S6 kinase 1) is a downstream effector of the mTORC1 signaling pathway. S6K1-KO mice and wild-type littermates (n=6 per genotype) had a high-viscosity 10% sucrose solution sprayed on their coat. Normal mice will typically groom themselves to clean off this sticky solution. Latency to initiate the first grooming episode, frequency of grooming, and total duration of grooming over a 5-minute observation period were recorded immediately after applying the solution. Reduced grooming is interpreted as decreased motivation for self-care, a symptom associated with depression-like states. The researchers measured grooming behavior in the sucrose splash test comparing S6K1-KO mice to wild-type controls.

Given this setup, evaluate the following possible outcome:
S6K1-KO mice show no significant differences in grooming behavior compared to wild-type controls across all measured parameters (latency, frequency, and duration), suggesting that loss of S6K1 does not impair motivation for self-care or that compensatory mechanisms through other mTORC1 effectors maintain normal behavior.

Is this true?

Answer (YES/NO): NO